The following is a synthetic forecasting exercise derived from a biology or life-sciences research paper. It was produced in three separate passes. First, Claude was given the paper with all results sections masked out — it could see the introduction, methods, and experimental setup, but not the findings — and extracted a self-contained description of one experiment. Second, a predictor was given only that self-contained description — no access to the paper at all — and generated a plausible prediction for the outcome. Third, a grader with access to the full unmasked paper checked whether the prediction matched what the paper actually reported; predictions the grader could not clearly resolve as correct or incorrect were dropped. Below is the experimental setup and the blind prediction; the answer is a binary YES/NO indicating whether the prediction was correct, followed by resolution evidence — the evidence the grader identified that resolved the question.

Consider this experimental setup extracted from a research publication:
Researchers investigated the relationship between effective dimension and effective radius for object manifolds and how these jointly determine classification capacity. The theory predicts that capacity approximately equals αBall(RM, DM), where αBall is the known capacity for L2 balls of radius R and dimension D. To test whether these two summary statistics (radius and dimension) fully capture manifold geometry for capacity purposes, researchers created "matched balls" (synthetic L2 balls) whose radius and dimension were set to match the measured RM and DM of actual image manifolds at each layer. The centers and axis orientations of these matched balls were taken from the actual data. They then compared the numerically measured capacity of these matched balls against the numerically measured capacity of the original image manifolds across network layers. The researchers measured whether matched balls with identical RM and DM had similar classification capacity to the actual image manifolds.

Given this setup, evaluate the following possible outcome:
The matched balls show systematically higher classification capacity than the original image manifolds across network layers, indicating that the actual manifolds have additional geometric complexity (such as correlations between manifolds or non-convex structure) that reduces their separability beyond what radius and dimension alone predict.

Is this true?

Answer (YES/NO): NO